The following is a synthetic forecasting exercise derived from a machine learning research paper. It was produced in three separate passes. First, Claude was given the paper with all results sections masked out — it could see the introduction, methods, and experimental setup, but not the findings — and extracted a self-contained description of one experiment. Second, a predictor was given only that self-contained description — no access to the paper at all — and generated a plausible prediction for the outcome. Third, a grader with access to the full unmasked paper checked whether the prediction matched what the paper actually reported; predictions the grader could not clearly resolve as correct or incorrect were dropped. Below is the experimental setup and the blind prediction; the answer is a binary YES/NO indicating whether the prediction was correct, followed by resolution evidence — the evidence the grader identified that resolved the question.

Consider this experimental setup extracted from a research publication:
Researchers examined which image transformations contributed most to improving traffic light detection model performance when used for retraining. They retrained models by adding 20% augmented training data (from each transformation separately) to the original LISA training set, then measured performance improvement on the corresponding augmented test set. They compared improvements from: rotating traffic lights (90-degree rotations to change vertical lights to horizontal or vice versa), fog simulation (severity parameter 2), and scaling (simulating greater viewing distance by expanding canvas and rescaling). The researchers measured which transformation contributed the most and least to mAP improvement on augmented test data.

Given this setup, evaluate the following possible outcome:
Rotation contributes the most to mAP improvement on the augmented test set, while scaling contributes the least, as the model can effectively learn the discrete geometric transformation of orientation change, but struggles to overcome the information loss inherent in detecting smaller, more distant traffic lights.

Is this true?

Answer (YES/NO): YES